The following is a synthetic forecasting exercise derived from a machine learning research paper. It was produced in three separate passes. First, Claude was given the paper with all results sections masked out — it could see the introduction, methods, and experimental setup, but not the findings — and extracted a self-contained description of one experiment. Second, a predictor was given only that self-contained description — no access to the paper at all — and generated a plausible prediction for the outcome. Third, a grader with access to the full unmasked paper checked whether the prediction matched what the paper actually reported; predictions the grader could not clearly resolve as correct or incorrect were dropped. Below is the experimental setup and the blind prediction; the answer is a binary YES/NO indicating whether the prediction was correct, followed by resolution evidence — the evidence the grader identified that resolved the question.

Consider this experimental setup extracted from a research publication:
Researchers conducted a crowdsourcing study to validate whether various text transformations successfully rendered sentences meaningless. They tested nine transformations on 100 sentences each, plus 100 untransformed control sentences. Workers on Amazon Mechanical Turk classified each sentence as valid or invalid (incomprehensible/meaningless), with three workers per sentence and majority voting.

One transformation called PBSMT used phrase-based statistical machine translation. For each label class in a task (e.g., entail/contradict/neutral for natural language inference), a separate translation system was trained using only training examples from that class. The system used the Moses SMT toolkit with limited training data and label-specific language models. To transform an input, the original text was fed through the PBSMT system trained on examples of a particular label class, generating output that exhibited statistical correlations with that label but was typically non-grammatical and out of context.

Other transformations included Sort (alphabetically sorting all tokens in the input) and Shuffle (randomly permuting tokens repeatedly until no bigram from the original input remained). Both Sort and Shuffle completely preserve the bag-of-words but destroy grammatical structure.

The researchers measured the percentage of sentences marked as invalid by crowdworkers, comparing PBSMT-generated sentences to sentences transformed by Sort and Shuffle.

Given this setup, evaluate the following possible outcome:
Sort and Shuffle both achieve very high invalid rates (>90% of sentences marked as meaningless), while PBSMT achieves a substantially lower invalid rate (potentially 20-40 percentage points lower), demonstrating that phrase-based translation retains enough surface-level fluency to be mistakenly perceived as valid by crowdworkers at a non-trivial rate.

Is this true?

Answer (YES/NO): NO